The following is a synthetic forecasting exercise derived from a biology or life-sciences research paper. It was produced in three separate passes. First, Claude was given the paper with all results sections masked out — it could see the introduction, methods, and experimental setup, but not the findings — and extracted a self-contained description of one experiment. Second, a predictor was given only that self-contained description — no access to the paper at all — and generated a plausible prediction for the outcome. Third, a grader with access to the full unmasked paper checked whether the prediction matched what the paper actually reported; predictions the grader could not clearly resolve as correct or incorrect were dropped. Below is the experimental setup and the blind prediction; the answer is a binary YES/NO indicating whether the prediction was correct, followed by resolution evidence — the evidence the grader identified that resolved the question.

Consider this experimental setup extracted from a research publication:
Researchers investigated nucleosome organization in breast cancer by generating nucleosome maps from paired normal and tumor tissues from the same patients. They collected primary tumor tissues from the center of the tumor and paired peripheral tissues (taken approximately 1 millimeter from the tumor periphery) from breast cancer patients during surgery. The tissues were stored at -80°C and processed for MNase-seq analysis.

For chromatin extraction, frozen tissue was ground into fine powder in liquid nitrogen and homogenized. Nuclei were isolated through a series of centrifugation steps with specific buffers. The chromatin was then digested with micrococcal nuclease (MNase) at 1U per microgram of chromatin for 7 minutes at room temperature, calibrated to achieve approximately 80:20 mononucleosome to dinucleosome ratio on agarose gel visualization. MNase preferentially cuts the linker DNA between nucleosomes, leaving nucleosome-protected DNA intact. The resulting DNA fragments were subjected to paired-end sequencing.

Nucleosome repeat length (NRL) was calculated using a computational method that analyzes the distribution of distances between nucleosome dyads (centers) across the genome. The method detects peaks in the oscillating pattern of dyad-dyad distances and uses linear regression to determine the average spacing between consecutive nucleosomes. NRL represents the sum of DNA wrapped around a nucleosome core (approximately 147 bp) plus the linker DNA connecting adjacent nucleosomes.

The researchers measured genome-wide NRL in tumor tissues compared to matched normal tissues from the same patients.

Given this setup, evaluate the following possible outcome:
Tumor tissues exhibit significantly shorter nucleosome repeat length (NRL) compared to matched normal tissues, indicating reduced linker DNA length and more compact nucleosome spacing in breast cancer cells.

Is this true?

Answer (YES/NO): YES